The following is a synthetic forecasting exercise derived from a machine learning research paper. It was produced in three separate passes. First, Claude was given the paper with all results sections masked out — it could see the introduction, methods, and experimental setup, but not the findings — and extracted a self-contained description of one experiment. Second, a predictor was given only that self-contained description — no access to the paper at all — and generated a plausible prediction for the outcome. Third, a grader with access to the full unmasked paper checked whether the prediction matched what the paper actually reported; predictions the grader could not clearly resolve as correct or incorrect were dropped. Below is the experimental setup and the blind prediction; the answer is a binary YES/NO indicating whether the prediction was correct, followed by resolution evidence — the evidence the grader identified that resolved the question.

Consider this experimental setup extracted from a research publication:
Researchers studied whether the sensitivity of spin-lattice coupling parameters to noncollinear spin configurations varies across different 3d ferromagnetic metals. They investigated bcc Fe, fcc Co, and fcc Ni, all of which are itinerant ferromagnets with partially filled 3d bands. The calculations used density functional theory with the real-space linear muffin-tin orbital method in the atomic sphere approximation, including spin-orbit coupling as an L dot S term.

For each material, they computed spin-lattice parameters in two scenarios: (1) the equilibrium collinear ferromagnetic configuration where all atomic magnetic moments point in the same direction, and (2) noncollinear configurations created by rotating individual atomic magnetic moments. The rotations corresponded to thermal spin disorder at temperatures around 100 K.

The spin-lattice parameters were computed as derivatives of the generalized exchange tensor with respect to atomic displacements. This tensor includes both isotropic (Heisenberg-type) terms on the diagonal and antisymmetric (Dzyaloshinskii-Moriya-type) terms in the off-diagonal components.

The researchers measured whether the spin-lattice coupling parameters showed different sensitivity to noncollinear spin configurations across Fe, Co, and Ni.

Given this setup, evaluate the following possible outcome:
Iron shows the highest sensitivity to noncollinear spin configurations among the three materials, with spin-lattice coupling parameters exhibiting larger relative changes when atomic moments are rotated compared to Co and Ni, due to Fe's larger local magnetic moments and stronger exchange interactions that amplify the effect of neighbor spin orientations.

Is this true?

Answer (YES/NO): YES